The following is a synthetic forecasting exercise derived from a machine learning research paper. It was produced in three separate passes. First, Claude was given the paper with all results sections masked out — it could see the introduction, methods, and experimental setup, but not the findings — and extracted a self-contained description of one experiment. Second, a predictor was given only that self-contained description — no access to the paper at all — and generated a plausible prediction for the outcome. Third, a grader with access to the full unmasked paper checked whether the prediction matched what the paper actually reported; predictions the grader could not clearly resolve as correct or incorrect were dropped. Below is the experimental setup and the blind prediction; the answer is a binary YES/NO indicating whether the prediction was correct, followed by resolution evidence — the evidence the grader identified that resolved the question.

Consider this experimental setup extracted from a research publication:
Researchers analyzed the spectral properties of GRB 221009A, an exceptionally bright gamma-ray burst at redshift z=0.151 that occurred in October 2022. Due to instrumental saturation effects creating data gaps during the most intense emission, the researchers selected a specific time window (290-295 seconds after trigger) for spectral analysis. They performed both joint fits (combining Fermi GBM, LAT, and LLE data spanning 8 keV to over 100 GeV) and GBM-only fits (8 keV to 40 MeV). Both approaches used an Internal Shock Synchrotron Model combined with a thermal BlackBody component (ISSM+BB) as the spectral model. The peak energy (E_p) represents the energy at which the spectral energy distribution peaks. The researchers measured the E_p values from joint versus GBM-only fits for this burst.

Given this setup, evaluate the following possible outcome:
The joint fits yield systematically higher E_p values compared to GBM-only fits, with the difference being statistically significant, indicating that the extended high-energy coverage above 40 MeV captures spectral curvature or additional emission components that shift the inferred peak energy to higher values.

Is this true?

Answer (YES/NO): NO